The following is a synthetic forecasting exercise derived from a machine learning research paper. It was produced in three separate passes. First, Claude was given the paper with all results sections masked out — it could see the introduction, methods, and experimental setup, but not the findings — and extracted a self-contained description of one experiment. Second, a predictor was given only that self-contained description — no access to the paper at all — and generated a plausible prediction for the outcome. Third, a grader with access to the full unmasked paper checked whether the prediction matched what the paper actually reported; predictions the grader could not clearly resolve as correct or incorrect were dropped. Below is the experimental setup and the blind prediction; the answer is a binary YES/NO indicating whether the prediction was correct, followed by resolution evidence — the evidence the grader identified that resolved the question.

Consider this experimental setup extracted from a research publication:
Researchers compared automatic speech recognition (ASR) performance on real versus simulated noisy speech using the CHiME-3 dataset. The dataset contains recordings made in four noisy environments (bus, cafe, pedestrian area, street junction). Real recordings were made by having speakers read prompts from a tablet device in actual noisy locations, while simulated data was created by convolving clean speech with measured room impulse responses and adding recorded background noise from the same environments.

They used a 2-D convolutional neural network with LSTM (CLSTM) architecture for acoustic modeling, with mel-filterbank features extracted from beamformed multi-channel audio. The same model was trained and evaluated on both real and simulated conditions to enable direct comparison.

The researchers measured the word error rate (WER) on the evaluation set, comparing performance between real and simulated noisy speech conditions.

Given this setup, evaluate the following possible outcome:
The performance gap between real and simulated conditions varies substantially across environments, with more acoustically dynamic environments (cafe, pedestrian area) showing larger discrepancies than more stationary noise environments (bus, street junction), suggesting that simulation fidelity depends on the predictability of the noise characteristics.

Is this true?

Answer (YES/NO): NO